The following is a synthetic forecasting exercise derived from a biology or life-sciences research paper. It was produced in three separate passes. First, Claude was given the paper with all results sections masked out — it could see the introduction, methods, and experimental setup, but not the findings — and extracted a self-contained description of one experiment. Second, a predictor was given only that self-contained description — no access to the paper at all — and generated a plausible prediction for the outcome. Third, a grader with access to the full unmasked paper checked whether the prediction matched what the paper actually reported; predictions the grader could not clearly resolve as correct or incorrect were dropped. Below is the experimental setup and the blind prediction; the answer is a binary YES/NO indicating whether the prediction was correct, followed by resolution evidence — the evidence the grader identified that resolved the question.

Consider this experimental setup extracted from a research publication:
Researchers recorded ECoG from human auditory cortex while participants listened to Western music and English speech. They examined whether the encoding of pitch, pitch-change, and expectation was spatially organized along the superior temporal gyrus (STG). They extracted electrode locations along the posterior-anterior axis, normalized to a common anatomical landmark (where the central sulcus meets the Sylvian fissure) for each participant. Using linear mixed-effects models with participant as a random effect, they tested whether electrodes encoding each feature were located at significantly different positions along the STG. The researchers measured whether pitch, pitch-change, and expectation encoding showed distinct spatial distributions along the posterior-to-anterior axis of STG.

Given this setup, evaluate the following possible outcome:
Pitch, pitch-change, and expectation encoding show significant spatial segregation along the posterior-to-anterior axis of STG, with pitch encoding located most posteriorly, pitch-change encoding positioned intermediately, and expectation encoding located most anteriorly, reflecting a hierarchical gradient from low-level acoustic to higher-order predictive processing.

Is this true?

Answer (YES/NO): NO